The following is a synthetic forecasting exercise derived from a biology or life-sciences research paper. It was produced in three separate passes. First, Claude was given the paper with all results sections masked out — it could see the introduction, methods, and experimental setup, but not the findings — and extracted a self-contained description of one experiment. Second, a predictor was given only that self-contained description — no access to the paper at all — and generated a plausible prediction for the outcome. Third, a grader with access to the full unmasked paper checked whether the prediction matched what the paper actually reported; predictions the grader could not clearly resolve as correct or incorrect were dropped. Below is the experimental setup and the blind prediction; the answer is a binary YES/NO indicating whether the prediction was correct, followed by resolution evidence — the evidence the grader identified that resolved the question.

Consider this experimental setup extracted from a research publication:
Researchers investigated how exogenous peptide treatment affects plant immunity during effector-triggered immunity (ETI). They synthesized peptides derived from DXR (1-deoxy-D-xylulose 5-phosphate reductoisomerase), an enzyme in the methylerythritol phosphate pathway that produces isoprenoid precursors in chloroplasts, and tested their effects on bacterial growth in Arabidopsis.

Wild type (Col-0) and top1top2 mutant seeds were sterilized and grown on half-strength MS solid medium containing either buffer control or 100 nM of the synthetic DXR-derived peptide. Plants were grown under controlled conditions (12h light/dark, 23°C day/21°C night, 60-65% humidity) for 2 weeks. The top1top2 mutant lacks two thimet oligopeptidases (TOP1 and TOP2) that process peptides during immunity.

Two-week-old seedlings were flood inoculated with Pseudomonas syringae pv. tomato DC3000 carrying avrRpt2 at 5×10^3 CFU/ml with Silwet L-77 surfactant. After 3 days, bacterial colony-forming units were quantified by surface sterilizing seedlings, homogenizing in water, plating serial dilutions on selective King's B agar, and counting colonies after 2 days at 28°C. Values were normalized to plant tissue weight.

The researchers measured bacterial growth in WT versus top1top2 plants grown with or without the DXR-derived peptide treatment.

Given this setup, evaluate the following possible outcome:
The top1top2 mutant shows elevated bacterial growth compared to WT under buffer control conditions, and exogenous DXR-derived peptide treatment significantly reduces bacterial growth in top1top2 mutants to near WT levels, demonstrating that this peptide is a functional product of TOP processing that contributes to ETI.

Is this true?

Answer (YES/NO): NO